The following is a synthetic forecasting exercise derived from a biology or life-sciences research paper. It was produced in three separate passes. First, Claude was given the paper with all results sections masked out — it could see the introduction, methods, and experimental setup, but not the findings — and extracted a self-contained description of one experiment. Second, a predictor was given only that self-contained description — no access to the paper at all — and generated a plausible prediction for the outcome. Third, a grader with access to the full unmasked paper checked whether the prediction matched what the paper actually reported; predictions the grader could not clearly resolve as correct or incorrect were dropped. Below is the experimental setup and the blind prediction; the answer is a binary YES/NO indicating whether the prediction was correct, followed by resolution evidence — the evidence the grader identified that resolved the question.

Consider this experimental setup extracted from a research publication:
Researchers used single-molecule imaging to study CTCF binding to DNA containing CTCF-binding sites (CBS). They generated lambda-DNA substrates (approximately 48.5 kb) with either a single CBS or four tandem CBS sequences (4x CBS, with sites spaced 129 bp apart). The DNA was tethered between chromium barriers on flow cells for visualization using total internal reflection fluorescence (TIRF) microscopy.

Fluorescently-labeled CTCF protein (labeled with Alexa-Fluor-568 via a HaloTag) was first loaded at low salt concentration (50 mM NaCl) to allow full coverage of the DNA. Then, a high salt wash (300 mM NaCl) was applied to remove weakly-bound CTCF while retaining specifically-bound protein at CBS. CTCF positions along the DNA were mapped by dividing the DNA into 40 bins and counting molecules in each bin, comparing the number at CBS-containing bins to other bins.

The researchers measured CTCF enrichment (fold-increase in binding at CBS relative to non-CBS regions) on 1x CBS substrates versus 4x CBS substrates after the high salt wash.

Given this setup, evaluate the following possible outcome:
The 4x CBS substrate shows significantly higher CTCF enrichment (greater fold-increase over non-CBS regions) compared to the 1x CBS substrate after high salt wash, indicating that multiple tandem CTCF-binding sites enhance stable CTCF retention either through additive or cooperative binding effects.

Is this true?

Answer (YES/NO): NO